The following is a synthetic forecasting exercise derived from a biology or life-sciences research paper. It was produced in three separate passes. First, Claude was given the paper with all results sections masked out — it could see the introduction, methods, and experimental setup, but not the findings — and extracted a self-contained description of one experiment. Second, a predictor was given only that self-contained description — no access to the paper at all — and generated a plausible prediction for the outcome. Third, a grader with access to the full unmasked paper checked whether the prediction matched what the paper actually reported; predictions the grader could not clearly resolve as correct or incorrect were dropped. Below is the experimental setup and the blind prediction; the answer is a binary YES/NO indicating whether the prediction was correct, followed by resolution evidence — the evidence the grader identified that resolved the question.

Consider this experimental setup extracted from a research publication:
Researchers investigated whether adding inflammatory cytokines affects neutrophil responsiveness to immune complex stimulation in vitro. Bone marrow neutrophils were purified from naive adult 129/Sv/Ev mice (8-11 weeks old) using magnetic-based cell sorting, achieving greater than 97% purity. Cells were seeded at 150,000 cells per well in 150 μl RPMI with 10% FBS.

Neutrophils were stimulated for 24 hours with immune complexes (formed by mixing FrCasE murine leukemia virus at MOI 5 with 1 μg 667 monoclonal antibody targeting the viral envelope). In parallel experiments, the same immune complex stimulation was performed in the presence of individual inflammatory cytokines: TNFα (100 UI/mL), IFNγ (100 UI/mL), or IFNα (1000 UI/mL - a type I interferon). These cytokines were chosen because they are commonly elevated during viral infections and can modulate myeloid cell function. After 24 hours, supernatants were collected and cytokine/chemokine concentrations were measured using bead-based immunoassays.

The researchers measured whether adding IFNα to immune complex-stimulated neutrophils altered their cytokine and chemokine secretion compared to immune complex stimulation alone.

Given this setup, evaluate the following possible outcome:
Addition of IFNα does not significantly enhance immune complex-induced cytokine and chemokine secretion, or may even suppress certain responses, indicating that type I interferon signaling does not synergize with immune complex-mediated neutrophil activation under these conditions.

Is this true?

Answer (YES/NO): NO